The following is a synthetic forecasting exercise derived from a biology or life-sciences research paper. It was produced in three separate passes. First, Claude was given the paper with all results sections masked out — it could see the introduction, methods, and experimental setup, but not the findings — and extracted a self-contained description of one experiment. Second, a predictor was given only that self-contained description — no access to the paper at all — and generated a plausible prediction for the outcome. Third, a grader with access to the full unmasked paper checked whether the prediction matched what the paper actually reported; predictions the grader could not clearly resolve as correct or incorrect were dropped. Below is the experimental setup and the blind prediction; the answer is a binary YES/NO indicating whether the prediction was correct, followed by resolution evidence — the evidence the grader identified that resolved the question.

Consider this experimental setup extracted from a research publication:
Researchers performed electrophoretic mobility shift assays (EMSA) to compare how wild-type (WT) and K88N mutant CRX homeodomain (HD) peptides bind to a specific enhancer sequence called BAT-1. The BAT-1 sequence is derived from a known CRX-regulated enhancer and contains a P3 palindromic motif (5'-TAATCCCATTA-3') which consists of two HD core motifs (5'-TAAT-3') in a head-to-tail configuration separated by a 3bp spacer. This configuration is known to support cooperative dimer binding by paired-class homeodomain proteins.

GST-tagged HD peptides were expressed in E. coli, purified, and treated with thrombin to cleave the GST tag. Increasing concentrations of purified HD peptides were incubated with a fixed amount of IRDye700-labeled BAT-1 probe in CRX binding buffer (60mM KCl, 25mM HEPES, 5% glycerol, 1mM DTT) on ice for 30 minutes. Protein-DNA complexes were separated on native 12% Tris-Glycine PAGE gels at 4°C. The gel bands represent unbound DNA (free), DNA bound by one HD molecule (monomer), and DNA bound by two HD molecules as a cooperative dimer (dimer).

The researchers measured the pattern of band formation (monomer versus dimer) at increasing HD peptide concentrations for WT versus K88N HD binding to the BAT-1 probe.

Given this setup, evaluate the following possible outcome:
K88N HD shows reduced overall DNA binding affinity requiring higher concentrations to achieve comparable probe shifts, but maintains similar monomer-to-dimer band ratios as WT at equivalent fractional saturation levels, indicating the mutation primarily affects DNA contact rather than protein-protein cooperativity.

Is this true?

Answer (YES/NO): NO